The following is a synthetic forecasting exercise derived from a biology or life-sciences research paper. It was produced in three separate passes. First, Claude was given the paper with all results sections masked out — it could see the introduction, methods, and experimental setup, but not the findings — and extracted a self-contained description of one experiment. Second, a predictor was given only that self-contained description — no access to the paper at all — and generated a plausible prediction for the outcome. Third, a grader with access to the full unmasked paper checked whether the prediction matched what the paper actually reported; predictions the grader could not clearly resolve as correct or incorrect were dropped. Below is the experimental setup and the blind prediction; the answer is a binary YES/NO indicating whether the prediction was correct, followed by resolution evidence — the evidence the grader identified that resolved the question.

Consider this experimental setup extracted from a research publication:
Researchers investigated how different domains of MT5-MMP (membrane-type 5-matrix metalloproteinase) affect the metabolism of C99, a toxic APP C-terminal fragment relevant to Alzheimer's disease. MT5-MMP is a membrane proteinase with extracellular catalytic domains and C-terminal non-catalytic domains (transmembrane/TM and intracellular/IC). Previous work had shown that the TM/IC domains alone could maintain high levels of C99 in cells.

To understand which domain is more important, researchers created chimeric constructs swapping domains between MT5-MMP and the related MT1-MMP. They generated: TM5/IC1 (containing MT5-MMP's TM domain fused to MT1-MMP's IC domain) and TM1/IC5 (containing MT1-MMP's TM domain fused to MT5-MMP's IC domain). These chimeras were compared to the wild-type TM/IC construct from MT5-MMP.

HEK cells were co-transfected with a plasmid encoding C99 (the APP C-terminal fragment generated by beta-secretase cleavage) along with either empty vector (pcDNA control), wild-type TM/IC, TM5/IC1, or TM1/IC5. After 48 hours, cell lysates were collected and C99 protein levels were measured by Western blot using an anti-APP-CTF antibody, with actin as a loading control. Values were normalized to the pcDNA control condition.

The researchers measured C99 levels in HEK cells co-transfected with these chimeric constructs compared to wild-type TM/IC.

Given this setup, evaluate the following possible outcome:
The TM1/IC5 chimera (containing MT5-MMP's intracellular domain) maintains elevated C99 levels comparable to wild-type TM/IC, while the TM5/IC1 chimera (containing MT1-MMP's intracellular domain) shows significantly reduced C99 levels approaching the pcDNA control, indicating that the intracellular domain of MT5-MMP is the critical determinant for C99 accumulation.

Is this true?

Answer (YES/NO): NO